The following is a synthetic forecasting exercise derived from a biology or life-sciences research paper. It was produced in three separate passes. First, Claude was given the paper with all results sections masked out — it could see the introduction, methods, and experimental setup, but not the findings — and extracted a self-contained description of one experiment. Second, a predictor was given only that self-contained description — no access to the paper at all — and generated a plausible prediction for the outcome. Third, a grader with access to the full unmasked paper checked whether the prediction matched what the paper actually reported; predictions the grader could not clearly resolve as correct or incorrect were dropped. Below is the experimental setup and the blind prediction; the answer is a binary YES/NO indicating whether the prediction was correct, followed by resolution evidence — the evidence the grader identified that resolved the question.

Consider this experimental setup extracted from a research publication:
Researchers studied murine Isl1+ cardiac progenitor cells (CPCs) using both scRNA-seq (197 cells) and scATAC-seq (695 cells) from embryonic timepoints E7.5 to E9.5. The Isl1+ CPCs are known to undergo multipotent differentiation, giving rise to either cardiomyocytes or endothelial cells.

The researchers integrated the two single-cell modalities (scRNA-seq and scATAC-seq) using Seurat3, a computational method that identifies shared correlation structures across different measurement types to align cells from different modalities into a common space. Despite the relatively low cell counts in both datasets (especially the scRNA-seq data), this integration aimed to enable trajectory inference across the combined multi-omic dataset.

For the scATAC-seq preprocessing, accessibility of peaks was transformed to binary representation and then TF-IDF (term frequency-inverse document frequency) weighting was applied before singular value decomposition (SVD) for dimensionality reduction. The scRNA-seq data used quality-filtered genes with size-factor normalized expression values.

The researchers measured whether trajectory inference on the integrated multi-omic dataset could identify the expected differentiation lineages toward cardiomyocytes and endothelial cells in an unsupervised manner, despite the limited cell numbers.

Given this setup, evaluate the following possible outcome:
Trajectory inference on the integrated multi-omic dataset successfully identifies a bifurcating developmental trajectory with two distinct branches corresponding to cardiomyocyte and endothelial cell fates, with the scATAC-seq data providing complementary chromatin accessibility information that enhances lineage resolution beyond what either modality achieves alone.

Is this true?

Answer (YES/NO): NO